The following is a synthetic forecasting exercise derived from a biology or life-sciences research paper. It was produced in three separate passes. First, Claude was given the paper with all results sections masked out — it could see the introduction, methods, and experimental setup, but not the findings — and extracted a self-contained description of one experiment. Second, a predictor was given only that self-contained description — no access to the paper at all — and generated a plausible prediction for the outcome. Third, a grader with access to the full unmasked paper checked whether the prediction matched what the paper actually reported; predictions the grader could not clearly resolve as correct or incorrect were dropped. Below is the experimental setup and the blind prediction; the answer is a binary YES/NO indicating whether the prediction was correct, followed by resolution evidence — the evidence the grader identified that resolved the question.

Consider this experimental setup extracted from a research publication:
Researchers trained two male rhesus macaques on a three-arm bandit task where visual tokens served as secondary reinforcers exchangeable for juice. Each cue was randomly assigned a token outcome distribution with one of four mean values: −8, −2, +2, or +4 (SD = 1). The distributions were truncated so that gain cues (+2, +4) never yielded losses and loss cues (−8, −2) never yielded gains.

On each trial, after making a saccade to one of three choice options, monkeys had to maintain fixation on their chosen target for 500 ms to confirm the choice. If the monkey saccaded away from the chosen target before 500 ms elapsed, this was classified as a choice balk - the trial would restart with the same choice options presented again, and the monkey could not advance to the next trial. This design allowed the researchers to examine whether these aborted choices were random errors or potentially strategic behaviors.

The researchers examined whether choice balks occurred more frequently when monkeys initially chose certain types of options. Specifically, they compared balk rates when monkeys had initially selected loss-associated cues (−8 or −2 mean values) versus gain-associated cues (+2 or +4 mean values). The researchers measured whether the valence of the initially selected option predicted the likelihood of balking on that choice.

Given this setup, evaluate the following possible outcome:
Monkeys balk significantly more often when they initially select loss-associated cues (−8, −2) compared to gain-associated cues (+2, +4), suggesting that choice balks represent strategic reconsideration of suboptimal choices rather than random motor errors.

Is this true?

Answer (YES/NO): YES